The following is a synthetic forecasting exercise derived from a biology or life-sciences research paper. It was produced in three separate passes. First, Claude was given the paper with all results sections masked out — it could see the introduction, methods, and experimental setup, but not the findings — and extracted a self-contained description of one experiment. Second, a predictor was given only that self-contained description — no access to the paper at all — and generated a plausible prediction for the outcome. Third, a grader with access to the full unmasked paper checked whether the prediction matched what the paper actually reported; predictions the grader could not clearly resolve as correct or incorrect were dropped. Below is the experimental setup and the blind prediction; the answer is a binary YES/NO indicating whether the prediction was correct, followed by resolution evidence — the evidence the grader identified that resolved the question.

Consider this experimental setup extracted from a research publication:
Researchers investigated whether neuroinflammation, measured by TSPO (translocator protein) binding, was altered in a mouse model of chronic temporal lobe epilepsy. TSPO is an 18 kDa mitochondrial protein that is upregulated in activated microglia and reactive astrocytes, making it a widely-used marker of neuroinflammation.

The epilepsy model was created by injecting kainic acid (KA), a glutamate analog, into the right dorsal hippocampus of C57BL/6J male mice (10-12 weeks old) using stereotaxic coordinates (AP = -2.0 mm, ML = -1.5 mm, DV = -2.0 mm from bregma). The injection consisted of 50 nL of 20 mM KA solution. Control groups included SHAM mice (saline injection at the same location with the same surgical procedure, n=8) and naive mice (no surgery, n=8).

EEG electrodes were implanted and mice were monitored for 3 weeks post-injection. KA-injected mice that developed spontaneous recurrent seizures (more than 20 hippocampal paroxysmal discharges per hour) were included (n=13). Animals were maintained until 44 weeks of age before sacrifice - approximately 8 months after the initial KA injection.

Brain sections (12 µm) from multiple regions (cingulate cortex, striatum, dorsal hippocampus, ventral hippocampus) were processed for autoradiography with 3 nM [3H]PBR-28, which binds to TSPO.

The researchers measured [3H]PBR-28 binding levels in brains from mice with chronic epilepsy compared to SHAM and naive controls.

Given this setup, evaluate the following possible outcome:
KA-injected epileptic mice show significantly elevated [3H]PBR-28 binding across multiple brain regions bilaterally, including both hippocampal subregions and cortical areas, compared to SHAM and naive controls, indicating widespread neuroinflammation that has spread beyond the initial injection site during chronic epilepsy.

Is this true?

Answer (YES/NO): NO